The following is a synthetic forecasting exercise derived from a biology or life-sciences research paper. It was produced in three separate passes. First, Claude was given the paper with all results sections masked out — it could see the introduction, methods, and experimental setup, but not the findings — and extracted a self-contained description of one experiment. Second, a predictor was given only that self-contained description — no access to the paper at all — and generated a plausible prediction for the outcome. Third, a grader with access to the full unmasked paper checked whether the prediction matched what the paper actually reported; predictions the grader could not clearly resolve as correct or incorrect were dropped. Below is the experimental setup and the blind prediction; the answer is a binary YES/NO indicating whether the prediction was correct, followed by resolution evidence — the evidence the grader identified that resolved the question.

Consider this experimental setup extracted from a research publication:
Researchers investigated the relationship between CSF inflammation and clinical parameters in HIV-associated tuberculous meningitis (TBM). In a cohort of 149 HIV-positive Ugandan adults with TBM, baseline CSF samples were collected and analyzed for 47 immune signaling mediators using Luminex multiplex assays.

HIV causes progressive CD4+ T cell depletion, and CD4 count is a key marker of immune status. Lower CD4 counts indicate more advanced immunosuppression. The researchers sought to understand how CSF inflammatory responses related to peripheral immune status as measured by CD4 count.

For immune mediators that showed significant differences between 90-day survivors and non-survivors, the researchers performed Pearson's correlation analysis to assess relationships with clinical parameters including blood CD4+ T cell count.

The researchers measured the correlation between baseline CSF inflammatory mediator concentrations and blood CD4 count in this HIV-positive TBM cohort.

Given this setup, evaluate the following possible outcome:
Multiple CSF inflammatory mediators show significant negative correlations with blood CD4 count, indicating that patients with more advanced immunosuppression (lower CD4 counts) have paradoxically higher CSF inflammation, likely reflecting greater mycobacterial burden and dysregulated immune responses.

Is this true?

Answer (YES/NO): NO